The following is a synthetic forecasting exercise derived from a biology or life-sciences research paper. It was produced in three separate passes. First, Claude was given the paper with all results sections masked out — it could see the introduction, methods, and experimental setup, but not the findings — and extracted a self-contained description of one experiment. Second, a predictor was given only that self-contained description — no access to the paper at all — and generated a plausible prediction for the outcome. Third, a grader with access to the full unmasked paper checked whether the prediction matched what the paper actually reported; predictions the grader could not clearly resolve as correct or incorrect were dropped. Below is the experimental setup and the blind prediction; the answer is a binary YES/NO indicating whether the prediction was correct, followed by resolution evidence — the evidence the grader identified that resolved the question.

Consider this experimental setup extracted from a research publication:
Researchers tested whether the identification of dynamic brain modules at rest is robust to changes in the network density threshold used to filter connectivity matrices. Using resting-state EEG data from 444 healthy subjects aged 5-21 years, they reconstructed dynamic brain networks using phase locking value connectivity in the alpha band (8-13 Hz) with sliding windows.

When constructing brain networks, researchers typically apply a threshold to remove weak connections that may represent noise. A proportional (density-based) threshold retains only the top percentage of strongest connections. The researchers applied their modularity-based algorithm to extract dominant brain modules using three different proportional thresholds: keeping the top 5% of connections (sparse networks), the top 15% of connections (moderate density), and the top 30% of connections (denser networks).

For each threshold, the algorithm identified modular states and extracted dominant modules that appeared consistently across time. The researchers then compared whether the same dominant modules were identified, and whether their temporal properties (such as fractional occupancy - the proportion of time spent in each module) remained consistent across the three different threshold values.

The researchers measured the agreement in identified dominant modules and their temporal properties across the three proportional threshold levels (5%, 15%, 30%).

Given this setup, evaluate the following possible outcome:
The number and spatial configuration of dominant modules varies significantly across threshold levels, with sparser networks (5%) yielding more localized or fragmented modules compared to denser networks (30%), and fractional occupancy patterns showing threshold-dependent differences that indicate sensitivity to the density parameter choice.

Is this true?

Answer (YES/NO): NO